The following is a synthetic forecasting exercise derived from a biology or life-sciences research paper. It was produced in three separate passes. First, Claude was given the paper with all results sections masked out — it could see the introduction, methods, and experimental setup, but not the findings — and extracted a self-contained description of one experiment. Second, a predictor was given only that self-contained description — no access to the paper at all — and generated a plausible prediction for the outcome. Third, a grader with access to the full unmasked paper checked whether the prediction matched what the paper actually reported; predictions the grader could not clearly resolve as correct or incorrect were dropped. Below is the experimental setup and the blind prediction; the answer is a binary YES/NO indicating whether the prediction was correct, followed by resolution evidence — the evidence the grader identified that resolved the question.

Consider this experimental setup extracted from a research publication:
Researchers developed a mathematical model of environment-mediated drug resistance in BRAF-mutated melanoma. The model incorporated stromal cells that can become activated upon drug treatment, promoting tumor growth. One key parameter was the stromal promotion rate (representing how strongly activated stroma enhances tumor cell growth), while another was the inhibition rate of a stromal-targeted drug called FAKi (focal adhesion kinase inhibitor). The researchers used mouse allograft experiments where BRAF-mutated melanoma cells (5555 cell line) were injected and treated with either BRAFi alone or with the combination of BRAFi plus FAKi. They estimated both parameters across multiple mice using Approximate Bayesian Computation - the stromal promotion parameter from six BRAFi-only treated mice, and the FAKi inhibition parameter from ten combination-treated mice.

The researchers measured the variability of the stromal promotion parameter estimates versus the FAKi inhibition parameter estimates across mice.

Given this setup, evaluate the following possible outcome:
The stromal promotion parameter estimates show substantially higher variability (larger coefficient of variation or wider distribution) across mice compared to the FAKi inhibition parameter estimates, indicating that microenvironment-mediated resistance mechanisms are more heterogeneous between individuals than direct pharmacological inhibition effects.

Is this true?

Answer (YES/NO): YES